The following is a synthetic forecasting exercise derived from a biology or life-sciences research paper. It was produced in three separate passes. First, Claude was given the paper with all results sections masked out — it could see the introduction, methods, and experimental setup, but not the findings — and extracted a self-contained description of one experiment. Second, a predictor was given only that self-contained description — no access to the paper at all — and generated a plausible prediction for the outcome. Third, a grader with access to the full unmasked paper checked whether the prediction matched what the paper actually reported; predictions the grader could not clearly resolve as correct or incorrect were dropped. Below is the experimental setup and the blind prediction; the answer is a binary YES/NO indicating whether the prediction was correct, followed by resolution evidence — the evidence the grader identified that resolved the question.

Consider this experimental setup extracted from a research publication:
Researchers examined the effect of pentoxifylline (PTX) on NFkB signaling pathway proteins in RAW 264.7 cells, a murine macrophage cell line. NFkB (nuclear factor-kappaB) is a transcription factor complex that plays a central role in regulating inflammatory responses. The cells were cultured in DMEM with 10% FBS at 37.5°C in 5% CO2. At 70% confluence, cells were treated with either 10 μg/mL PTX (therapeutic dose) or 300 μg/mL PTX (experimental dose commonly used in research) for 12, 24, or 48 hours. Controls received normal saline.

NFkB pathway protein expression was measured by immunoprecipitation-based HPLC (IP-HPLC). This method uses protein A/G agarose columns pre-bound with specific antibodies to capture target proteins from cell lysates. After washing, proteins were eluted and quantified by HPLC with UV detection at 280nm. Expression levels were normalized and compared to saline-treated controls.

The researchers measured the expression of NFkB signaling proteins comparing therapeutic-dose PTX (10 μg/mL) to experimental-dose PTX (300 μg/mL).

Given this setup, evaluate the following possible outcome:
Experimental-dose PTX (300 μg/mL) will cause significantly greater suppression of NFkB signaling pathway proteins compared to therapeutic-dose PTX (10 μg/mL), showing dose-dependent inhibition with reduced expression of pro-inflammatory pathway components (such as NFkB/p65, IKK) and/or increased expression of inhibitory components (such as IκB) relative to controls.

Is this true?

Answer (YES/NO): NO